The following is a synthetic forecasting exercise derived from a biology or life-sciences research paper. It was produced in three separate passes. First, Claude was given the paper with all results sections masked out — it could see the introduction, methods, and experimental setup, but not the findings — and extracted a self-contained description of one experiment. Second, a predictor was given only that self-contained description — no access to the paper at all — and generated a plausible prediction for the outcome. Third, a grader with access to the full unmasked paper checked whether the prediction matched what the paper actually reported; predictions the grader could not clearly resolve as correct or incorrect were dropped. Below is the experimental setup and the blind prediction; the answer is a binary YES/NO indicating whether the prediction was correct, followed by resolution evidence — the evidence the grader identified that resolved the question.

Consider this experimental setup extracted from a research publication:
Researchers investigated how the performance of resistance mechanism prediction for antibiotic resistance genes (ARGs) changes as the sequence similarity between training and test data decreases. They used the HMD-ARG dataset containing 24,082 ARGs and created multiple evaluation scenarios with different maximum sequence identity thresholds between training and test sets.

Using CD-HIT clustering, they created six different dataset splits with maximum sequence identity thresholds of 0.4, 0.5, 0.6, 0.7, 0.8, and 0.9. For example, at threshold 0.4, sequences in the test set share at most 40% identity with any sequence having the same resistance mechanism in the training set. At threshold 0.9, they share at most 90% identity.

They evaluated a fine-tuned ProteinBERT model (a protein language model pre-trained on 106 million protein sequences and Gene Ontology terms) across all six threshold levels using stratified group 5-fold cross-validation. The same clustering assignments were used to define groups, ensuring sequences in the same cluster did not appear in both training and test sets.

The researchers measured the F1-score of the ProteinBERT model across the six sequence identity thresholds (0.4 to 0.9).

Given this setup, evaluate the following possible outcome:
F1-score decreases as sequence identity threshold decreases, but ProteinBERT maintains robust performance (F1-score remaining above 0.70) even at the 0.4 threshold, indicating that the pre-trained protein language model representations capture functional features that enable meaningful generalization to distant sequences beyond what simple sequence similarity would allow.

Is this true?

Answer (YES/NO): YES